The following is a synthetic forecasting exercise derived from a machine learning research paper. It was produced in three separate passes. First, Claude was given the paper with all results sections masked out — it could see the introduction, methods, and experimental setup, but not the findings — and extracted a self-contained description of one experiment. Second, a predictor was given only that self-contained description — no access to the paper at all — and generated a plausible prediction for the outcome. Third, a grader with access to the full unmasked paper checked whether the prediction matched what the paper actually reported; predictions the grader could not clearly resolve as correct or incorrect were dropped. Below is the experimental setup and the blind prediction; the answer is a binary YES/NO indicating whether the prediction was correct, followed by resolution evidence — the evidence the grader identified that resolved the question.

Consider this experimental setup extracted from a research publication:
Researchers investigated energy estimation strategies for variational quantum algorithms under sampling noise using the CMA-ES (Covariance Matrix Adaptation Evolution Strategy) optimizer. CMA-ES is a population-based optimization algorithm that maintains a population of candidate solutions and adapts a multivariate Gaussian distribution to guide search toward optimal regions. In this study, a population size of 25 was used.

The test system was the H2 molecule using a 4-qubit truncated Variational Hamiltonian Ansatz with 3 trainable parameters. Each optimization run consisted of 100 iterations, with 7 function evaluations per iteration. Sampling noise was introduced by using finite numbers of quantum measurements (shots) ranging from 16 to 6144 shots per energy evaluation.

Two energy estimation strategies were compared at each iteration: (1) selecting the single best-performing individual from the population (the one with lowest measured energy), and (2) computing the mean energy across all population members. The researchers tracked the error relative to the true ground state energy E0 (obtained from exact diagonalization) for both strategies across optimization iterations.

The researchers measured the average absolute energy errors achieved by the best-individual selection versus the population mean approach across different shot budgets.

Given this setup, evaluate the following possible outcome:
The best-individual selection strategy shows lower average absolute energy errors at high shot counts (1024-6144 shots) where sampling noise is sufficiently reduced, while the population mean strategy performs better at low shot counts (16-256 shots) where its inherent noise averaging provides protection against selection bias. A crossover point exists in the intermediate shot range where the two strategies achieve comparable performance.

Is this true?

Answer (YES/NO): NO